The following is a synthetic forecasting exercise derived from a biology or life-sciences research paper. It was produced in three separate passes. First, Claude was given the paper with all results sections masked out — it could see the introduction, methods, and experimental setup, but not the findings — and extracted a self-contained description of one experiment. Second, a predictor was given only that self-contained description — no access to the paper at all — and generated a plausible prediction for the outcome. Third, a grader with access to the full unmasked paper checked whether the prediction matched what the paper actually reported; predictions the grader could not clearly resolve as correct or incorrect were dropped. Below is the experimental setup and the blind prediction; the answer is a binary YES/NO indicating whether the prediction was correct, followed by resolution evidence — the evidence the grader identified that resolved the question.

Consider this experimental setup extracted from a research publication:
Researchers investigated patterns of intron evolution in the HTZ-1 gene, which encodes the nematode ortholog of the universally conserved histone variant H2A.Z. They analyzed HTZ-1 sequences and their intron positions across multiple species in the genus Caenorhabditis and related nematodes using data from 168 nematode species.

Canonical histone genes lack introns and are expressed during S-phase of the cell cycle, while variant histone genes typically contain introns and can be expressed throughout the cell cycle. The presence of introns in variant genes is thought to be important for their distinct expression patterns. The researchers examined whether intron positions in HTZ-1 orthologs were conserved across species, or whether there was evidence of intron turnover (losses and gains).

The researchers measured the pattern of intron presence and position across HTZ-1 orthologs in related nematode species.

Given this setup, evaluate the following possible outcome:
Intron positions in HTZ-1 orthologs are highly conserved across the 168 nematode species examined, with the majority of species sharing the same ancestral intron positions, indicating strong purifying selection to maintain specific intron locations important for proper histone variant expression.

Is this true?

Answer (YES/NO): NO